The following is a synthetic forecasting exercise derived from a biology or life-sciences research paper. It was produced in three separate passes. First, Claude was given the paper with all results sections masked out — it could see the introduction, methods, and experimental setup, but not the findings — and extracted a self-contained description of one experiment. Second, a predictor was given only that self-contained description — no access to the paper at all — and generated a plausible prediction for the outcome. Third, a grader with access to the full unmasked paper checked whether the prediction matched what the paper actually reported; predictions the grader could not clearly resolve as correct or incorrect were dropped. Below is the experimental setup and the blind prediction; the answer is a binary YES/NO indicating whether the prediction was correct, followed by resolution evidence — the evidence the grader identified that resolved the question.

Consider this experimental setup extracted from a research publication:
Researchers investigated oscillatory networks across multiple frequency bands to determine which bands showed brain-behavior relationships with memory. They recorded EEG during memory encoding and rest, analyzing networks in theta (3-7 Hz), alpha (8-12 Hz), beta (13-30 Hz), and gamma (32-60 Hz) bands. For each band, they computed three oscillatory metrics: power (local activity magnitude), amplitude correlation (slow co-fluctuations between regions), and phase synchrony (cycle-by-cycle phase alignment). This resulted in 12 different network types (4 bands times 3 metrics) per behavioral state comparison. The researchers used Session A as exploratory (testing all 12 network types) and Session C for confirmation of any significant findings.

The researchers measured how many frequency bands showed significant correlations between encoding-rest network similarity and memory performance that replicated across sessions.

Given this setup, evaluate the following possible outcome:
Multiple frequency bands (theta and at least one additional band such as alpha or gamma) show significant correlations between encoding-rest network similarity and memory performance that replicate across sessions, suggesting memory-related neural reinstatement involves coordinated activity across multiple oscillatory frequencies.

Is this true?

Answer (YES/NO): NO